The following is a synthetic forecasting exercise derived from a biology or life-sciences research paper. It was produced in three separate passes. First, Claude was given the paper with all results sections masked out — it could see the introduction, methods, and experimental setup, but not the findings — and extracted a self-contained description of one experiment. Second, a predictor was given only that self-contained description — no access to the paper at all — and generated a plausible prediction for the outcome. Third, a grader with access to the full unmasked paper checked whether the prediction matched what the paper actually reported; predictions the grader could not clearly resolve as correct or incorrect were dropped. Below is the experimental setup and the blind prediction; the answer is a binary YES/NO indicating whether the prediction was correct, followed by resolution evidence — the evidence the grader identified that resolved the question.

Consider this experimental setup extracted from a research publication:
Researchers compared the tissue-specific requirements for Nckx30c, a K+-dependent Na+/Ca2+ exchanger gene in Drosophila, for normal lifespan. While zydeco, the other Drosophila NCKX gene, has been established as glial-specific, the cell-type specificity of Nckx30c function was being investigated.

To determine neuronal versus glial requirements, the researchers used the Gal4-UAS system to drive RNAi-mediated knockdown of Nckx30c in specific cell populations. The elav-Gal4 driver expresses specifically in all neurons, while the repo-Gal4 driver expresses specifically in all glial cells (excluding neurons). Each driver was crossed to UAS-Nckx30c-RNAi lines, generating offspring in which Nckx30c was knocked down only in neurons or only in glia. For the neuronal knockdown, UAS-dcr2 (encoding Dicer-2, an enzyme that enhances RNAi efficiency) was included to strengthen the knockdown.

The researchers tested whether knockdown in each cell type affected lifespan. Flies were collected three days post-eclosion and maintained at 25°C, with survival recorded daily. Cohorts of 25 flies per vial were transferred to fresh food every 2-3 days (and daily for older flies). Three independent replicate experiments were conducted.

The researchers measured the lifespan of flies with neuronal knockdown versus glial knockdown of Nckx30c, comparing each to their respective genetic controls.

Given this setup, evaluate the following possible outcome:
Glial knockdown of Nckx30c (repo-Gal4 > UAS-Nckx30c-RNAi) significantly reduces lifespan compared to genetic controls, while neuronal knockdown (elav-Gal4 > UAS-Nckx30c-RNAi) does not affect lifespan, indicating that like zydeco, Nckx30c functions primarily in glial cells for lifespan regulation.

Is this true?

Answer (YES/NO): NO